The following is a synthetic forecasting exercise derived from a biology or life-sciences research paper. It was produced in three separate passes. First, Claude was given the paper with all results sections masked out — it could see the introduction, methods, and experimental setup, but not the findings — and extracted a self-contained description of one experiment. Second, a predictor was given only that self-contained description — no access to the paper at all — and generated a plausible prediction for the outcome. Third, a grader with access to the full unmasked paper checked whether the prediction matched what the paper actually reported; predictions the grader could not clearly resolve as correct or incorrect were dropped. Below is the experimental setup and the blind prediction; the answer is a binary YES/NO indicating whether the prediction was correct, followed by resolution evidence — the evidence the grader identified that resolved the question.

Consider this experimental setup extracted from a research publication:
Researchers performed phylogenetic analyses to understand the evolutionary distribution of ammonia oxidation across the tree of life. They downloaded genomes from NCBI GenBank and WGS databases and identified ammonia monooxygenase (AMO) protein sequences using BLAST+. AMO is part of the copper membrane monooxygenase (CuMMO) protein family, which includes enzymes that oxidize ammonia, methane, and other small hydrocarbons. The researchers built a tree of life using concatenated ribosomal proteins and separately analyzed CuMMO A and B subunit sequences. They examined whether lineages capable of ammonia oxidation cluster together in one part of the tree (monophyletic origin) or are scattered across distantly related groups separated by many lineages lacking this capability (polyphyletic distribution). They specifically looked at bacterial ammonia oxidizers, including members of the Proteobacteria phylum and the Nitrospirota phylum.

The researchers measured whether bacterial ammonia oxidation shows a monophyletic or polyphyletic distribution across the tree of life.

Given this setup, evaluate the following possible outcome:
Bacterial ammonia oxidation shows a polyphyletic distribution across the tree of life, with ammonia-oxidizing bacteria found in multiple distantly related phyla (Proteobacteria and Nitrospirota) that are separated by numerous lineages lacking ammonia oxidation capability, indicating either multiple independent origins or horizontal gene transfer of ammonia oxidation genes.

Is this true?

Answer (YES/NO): YES